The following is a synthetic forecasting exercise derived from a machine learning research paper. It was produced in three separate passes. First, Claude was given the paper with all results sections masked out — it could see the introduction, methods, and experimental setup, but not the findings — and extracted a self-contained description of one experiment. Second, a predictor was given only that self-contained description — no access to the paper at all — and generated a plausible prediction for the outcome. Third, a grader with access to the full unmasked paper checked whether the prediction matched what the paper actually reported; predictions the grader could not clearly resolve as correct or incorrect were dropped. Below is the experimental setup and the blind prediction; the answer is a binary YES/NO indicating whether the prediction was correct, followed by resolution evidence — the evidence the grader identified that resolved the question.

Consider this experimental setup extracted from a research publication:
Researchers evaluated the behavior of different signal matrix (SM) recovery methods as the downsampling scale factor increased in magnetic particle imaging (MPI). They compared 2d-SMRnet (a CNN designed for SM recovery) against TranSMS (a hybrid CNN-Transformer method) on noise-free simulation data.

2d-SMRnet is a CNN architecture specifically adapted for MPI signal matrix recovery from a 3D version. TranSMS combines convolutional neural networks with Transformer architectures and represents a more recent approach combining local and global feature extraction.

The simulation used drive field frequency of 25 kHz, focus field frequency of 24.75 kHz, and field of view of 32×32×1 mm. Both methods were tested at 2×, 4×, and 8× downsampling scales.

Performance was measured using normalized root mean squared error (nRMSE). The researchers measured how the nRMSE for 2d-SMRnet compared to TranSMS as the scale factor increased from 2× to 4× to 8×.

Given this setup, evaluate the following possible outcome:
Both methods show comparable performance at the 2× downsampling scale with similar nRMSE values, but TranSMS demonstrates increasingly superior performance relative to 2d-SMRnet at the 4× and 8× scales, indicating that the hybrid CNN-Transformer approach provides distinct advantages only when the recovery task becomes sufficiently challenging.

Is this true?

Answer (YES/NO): NO